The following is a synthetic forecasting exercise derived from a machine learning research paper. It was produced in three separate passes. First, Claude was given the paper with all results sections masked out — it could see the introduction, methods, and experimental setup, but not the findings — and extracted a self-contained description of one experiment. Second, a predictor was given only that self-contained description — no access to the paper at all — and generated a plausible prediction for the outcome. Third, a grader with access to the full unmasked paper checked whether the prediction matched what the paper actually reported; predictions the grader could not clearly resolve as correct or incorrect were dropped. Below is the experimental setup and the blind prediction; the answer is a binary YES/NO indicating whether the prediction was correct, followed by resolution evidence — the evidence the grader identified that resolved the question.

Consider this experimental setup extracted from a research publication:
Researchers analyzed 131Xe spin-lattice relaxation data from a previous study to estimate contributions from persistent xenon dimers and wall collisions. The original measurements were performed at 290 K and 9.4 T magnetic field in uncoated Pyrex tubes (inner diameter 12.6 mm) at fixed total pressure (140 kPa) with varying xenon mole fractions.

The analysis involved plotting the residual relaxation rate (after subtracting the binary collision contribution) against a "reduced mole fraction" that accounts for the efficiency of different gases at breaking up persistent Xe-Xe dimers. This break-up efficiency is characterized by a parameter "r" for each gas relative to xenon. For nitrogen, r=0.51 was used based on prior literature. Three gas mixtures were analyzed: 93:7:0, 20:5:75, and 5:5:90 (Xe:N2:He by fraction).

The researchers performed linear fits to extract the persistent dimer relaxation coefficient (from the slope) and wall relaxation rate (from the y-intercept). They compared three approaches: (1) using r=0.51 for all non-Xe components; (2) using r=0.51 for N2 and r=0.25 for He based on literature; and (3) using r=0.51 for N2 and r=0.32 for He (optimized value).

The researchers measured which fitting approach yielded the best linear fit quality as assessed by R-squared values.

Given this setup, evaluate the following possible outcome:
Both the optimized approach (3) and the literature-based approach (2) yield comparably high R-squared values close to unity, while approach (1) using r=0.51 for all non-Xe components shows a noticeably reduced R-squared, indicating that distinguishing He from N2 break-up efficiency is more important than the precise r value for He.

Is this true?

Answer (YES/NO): NO